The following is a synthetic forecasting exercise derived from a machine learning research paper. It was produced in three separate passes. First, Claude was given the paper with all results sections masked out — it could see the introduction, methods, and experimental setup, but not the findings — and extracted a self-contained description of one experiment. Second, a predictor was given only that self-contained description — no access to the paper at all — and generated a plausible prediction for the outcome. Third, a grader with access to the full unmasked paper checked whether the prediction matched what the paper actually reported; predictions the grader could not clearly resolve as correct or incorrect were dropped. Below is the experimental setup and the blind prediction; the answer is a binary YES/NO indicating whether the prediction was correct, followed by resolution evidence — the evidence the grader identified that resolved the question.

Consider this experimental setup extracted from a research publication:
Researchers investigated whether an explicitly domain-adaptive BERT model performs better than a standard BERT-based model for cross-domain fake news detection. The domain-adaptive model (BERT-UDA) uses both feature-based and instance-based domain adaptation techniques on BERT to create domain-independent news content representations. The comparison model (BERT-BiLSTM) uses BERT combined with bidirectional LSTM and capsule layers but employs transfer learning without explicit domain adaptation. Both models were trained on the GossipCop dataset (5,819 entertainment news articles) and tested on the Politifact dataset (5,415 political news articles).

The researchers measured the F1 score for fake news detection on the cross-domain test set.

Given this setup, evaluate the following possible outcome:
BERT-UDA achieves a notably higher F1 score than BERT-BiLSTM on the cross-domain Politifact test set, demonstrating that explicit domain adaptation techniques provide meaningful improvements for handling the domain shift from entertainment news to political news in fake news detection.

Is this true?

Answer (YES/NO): NO